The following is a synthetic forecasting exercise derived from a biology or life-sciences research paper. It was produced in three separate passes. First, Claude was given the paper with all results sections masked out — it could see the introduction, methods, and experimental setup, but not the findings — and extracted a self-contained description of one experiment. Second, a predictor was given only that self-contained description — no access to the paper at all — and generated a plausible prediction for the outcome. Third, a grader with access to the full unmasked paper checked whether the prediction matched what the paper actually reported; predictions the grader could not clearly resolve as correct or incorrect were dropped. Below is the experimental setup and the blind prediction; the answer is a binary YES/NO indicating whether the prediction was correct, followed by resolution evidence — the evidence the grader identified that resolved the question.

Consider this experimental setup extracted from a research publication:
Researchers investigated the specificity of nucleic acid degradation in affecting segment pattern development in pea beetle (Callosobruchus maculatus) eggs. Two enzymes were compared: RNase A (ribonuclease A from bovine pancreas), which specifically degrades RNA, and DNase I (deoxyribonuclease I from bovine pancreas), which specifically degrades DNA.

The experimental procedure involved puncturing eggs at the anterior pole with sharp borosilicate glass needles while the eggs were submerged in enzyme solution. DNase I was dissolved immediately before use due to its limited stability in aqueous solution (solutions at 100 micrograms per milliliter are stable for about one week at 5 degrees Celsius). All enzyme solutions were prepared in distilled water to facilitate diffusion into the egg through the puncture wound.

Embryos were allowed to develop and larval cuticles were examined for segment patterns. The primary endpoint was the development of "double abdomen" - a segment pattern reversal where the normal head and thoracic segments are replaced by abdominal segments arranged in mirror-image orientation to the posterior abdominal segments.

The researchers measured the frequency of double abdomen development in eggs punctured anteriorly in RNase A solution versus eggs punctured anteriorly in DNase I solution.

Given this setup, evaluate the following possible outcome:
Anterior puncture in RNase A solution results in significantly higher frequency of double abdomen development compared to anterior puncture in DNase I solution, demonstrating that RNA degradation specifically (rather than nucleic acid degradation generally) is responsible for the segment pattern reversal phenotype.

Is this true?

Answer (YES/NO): YES